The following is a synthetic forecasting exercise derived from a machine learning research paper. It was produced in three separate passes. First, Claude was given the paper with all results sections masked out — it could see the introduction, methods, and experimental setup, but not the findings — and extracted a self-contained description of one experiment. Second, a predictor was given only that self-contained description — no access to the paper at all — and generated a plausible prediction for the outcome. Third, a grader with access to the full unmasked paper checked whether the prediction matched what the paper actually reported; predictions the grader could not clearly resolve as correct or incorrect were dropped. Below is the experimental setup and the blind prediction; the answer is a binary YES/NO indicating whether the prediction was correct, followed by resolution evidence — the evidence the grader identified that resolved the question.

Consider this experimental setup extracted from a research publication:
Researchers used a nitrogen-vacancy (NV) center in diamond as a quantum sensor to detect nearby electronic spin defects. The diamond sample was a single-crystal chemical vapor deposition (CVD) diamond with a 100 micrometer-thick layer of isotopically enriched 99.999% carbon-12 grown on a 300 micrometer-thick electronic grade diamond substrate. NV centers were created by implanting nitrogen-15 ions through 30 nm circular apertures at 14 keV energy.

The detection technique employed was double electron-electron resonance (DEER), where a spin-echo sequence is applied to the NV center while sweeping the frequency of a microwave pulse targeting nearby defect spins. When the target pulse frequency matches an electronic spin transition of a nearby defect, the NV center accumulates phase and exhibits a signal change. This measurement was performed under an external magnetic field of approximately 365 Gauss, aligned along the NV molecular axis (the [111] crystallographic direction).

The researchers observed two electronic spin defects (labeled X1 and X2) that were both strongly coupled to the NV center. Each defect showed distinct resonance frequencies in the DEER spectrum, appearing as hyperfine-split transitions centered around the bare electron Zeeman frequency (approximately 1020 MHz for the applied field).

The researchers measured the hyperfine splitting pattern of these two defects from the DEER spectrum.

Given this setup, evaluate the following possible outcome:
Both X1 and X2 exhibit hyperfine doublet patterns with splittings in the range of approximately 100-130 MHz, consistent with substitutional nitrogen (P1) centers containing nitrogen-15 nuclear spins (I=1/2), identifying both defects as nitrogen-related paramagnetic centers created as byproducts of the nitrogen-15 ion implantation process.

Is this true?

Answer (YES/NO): NO